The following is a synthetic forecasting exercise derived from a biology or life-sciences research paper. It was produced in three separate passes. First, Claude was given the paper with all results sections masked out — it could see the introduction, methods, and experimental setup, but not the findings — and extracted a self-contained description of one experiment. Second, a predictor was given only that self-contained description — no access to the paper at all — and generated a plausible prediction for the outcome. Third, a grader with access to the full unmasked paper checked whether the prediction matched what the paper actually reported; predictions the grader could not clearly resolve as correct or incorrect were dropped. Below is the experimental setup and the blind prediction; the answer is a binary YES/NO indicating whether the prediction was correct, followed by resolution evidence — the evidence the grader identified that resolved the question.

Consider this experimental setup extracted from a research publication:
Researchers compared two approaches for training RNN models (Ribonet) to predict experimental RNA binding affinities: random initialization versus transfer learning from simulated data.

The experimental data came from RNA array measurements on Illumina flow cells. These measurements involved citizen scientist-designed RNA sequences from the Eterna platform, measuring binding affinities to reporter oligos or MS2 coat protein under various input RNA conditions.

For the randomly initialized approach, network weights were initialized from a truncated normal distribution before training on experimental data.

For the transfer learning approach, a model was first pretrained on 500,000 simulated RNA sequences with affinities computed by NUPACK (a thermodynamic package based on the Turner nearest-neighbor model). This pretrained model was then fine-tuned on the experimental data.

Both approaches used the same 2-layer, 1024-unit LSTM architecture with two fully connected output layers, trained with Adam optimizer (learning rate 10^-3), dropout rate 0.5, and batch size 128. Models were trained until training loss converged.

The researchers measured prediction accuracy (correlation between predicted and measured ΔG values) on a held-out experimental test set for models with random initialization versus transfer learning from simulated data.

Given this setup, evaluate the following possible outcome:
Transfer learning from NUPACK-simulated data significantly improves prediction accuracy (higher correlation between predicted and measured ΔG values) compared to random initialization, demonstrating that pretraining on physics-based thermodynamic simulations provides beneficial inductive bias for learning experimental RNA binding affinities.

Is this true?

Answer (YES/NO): YES